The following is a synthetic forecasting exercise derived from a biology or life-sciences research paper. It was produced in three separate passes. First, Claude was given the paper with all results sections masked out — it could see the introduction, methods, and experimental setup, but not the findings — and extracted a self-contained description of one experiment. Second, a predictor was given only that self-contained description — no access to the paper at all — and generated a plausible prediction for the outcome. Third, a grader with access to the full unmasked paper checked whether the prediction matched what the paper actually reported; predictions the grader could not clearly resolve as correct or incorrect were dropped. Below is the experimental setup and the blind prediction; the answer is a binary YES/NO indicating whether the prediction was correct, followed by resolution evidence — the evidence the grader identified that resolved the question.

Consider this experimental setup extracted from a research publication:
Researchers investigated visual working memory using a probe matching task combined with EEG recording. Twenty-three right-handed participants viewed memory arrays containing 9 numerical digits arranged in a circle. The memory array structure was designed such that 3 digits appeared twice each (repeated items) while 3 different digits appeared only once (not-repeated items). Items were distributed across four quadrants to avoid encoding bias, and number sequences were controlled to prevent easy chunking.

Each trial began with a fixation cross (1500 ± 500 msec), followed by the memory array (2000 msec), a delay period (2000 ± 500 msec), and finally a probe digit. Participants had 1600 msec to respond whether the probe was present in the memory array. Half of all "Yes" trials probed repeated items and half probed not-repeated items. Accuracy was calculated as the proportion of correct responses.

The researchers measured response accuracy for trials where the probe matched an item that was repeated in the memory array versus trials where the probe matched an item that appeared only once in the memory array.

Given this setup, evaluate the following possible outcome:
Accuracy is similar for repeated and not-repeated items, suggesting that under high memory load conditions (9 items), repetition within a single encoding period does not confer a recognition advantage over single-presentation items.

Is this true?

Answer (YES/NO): NO